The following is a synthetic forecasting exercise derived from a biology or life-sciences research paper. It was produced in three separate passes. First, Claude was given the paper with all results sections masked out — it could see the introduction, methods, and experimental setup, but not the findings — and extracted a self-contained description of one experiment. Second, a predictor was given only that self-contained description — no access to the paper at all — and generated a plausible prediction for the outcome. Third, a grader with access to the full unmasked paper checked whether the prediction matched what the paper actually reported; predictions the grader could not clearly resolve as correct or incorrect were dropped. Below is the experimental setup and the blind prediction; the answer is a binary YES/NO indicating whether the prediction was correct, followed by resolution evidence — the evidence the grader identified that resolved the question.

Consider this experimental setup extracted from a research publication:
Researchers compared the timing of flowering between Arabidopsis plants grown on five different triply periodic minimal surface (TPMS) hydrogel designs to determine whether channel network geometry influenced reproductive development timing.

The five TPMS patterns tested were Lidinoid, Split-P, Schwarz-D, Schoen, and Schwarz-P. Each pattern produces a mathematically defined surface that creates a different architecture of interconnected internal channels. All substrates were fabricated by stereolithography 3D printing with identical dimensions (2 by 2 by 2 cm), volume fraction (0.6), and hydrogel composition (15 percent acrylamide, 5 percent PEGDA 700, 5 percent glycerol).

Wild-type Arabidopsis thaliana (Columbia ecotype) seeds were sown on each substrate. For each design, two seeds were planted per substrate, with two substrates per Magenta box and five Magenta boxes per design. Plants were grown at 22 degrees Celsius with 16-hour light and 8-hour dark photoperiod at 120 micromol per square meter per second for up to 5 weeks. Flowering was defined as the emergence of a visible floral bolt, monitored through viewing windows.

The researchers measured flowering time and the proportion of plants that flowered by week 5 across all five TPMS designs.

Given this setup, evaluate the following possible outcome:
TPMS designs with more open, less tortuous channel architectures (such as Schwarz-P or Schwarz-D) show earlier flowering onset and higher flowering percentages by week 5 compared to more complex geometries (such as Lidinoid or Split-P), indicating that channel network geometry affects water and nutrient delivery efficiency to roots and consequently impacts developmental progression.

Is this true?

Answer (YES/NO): NO